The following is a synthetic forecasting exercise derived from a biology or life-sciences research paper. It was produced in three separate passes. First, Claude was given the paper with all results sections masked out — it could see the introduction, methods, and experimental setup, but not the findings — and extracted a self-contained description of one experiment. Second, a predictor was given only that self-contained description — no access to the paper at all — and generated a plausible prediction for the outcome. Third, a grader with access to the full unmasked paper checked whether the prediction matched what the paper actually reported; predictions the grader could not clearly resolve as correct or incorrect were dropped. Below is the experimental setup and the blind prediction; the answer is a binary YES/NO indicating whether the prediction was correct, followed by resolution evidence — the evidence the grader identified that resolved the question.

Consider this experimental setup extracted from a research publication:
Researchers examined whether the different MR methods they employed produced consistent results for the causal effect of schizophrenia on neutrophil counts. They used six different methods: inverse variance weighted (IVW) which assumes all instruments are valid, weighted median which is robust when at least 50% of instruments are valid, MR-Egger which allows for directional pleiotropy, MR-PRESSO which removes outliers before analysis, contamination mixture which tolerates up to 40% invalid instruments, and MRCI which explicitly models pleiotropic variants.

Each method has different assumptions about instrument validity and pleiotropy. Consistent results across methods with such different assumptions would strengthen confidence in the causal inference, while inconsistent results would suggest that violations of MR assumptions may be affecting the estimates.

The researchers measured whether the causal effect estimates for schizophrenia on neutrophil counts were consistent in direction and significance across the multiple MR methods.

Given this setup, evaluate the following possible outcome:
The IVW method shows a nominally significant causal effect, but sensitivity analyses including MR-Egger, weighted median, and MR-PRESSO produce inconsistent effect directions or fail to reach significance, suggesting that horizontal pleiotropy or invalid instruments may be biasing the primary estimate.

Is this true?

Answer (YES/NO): NO